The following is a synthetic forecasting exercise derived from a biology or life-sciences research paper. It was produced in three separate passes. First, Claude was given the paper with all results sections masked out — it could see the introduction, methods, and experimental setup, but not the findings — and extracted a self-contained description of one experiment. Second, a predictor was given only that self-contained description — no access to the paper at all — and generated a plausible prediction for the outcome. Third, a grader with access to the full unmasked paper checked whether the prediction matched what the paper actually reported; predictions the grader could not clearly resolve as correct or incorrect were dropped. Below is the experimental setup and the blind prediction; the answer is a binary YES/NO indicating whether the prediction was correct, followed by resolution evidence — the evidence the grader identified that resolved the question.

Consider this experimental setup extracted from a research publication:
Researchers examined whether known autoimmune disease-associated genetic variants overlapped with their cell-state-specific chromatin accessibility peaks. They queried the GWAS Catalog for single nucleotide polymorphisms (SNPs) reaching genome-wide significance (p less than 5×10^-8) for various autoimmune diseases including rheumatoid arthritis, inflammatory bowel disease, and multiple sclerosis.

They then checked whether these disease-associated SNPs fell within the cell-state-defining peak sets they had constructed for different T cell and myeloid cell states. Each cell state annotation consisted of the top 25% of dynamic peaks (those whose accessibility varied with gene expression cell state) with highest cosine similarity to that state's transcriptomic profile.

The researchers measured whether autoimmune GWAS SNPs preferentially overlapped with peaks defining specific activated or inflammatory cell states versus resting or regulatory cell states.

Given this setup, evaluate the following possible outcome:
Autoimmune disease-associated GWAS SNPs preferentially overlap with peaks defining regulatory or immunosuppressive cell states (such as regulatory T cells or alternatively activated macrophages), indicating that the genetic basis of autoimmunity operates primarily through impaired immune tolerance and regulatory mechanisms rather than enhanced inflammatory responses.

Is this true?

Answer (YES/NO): NO